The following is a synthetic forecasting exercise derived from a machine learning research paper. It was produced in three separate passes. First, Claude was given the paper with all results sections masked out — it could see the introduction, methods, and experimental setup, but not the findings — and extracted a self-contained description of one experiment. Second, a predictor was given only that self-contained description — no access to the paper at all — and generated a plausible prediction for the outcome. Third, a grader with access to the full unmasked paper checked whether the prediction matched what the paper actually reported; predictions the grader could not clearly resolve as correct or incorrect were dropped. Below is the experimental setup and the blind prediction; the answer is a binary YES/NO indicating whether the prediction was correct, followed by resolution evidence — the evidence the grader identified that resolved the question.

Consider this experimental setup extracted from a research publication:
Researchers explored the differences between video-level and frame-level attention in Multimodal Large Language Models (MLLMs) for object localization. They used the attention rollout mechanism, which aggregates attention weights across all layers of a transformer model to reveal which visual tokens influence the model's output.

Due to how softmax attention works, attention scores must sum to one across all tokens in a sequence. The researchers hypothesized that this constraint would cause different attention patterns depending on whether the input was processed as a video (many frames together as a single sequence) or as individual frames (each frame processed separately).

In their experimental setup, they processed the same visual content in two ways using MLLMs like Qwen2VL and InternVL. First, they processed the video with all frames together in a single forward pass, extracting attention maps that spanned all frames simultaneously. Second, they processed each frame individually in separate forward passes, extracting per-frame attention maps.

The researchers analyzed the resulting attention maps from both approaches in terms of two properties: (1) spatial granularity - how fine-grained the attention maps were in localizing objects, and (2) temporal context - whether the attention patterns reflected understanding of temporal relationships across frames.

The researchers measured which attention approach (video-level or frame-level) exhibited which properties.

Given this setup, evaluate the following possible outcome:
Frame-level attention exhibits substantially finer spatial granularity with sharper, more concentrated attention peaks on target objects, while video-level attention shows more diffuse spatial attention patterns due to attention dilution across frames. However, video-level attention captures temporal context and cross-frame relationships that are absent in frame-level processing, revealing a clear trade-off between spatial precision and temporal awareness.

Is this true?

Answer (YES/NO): YES